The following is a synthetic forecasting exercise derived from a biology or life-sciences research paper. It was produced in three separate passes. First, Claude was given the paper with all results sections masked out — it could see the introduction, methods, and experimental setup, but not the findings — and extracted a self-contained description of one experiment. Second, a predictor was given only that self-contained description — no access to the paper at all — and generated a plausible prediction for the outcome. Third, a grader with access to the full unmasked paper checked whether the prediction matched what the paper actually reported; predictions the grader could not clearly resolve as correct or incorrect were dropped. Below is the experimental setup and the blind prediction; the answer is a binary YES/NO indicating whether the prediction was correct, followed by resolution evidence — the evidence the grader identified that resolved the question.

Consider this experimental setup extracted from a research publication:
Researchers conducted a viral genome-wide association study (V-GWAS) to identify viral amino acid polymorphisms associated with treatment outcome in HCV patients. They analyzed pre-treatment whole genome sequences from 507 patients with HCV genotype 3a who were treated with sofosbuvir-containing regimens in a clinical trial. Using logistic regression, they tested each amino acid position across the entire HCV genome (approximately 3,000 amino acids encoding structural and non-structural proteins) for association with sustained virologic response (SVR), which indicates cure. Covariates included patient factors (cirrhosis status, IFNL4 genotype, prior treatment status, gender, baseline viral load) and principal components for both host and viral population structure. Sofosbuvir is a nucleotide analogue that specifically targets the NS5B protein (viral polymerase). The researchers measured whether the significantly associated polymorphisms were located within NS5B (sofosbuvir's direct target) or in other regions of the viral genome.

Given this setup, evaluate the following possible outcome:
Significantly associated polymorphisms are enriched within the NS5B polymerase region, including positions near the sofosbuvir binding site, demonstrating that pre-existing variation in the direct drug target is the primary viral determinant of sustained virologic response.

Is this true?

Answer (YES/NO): NO